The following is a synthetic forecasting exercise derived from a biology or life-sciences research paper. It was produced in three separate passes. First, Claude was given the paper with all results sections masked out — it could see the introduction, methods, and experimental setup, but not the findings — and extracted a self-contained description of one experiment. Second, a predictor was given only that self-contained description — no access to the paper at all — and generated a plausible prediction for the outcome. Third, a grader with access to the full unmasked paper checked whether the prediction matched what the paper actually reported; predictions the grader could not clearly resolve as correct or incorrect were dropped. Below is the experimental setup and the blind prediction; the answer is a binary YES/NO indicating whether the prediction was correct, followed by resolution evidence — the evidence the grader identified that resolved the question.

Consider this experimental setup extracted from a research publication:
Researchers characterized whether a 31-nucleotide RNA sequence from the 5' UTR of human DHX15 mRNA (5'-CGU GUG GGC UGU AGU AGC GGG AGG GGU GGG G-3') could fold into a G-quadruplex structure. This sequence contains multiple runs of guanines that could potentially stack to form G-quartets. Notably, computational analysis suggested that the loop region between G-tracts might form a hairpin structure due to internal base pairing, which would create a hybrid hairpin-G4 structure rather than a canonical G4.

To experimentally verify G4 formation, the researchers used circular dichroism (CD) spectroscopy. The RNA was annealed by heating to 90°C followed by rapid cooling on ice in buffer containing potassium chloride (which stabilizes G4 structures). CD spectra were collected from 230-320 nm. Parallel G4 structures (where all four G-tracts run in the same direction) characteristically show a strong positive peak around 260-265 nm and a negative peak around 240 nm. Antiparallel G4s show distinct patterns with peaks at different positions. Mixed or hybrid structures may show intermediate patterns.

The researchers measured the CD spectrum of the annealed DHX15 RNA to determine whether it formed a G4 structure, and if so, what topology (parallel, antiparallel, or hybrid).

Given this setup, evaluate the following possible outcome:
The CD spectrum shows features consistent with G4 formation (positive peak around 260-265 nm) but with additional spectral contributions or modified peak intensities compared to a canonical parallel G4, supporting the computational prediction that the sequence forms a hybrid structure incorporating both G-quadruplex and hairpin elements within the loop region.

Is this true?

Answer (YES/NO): NO